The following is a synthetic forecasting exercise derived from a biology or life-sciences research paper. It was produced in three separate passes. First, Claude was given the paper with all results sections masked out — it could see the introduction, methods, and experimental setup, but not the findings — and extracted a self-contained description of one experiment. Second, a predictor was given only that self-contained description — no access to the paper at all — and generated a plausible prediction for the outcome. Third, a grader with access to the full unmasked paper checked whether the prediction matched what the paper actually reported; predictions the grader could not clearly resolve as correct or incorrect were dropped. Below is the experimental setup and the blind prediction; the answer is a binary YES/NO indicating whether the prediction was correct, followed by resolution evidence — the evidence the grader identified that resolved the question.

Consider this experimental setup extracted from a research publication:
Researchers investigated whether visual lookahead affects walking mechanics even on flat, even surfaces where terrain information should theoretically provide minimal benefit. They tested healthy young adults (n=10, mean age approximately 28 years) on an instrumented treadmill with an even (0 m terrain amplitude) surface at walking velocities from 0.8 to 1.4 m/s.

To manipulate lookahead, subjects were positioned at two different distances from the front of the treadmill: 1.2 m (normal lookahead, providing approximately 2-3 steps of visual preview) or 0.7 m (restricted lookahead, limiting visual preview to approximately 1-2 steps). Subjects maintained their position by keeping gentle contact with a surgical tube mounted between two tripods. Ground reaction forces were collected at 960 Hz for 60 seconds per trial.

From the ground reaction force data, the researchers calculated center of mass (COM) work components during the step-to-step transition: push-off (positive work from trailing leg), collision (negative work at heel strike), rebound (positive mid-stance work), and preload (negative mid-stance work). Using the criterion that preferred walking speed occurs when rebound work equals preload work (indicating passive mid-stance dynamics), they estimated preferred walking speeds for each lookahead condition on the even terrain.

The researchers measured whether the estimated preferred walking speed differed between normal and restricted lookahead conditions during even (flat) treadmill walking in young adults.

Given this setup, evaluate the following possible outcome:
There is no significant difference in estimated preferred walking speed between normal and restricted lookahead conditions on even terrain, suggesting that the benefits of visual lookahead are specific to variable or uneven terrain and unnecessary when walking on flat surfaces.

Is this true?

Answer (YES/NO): NO